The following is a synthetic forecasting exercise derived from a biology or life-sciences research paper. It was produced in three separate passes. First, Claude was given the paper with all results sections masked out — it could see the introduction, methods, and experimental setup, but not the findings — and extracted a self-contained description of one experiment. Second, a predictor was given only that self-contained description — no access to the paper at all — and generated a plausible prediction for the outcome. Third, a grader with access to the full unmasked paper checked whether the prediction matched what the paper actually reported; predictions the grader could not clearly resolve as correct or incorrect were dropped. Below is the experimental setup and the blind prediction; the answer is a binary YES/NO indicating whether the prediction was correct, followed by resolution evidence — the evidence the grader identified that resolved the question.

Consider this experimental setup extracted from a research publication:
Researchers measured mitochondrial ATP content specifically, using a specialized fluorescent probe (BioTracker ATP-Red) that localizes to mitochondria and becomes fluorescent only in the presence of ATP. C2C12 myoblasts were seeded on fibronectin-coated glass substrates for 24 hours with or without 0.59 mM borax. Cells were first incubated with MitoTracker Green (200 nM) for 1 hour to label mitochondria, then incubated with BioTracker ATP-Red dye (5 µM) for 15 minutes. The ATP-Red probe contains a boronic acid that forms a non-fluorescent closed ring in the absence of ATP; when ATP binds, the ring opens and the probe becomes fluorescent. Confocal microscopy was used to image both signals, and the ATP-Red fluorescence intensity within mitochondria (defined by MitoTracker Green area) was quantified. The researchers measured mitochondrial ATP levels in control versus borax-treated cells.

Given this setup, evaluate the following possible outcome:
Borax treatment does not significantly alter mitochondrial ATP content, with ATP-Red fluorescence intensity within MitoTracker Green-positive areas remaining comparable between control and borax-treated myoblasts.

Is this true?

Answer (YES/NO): NO